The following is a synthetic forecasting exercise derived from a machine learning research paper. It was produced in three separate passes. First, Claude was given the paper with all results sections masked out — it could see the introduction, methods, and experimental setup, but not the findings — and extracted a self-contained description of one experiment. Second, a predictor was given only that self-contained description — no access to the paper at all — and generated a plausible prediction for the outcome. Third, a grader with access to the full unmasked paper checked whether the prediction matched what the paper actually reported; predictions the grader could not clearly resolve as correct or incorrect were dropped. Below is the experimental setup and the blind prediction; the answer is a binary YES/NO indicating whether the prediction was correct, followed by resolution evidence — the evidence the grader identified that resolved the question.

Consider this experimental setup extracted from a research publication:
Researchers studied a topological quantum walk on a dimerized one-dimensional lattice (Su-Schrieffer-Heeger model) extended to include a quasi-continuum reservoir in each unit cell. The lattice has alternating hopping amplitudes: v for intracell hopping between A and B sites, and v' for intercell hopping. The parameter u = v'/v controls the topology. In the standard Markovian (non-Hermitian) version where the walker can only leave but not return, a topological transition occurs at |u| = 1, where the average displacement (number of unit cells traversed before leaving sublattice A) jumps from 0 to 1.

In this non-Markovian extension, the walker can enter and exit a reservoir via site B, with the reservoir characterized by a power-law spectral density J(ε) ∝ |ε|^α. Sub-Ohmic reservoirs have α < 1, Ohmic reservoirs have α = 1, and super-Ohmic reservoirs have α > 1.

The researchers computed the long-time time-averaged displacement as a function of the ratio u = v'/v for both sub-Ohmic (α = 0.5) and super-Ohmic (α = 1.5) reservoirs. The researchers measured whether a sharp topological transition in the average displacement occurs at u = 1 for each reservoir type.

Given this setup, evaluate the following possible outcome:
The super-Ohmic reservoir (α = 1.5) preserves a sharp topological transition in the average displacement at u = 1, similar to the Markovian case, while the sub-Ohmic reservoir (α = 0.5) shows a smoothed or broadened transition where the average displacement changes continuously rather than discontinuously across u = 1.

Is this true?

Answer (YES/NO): NO